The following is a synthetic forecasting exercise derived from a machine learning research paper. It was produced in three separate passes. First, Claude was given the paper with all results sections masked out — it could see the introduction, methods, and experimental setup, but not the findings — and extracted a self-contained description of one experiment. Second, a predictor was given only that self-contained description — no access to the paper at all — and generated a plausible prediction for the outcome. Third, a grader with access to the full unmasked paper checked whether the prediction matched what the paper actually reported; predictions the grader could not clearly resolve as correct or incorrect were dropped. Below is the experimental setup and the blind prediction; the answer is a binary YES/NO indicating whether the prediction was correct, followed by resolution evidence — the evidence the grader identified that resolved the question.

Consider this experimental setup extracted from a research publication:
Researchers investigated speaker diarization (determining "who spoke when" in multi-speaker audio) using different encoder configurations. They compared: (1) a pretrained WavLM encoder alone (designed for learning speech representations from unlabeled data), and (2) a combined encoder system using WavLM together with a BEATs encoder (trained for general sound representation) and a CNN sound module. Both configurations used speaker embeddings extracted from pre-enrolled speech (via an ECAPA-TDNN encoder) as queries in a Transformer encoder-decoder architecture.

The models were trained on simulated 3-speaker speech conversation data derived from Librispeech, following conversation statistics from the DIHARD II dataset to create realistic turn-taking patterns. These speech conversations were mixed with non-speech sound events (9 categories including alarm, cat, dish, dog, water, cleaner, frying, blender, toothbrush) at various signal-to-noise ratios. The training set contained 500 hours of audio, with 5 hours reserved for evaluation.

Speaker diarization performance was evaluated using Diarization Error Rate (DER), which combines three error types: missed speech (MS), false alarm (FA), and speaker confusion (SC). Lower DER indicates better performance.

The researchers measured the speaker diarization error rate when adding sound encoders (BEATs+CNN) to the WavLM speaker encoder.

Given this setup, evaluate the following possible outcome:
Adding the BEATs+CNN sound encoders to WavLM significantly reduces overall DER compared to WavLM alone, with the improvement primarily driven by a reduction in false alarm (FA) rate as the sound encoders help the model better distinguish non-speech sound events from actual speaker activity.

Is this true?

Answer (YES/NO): NO